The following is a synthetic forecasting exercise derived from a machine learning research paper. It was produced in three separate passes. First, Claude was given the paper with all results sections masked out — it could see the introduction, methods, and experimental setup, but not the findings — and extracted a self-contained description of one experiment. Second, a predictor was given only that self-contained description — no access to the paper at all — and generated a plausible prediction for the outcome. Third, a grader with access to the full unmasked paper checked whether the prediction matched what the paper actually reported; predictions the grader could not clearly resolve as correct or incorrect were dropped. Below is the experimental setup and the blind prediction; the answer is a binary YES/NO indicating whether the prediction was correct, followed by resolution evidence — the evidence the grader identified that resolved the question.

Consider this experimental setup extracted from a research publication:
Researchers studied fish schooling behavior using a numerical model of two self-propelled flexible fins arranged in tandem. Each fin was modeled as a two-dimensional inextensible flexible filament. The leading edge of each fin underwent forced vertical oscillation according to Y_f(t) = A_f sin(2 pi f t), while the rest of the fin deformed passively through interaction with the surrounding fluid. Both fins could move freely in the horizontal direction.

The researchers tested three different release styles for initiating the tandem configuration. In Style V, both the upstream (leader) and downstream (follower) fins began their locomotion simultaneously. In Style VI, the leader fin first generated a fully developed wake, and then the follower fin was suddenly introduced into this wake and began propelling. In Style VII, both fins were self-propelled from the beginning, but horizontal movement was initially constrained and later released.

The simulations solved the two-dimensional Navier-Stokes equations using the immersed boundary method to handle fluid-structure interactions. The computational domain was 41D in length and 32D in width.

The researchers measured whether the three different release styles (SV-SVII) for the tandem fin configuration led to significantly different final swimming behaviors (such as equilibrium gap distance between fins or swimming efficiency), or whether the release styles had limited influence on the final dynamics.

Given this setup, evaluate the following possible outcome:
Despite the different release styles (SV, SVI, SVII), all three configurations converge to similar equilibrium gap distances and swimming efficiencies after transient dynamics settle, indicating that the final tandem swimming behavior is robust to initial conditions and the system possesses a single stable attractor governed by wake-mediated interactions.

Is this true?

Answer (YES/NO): NO